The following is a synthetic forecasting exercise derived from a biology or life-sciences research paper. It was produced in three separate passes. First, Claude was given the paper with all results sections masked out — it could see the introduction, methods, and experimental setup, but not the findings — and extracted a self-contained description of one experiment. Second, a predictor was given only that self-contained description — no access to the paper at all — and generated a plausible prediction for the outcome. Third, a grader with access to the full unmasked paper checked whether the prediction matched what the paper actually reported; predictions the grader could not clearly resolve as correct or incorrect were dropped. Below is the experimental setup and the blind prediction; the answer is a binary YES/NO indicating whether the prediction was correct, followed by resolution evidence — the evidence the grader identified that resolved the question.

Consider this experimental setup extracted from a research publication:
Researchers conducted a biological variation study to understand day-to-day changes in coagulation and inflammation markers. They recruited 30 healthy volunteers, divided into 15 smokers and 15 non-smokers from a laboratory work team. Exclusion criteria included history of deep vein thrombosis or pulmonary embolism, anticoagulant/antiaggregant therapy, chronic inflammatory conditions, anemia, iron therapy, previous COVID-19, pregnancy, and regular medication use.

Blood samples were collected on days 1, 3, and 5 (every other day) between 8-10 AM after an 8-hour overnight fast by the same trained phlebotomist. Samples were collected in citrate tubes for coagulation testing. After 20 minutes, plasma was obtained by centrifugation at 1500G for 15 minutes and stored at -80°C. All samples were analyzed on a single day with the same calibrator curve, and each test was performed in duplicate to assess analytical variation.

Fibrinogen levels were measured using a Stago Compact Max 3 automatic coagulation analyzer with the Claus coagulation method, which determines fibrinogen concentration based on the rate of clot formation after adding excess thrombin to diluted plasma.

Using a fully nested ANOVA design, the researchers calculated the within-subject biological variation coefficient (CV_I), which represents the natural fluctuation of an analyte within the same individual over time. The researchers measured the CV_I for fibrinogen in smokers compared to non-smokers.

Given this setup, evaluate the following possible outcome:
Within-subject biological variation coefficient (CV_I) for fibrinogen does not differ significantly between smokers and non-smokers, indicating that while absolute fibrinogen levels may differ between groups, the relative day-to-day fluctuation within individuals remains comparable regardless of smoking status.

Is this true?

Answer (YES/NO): NO